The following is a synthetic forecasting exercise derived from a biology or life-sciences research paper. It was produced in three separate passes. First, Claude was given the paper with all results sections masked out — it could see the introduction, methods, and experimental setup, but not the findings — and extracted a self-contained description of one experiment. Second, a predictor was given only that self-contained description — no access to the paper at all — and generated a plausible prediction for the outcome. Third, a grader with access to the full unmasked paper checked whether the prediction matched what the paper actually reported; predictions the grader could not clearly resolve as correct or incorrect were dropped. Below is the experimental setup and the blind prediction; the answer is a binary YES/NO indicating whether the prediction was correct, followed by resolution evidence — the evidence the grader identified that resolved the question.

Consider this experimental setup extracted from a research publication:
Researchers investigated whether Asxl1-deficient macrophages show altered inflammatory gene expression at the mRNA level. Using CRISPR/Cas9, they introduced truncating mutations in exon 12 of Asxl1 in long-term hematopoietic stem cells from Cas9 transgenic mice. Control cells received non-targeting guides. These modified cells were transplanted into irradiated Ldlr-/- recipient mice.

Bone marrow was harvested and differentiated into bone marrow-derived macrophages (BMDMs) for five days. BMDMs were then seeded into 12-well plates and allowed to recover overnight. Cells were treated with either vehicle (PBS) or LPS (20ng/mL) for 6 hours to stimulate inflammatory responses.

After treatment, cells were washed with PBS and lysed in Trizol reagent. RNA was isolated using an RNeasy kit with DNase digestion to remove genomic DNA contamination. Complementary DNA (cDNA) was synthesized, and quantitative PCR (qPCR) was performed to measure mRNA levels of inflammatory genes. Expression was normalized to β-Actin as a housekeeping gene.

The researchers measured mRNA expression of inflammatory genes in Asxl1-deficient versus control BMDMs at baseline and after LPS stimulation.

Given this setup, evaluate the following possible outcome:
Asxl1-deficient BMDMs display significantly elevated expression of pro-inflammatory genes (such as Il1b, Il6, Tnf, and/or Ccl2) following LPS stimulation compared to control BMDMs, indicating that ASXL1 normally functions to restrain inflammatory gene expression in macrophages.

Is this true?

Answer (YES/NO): NO